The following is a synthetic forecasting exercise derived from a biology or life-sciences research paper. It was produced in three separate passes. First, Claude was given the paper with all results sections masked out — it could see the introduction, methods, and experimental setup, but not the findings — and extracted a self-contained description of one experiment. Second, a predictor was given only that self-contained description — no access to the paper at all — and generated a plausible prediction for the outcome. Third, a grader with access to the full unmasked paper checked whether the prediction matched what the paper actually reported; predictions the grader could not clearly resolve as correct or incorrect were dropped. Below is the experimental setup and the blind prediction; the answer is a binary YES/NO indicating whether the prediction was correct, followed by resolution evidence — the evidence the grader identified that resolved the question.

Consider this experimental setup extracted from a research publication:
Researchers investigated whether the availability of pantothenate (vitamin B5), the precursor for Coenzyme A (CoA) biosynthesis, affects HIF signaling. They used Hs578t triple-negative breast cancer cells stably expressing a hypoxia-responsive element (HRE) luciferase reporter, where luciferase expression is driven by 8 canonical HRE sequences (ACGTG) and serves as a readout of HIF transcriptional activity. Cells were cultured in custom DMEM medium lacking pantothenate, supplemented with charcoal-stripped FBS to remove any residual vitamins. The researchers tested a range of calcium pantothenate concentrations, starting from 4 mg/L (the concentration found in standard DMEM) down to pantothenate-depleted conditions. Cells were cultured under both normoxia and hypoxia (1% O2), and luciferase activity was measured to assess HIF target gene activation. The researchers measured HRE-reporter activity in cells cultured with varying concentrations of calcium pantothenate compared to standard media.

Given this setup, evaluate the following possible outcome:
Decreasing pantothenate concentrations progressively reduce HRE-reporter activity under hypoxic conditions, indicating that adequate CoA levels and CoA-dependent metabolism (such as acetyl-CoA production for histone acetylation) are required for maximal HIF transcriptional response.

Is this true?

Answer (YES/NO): NO